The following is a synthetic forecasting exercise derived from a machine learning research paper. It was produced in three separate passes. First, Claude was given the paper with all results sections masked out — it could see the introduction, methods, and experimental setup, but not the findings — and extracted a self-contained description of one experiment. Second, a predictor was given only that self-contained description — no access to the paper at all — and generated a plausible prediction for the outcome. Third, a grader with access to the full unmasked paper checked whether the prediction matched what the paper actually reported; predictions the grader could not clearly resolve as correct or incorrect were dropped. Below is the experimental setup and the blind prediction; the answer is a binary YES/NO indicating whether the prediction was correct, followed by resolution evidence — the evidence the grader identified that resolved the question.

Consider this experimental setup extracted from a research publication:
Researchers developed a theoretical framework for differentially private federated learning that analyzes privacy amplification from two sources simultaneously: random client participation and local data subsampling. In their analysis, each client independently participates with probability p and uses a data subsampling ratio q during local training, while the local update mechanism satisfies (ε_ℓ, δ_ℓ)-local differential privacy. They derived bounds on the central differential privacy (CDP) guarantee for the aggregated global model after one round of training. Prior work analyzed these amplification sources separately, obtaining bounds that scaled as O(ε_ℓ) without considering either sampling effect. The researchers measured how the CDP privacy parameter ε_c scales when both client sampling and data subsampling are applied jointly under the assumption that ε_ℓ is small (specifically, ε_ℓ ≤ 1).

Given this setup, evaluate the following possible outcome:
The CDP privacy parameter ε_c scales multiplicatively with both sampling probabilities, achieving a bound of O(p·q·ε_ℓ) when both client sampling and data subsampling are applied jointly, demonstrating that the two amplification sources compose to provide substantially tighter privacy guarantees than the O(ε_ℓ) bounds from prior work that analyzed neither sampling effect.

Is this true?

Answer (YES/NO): YES